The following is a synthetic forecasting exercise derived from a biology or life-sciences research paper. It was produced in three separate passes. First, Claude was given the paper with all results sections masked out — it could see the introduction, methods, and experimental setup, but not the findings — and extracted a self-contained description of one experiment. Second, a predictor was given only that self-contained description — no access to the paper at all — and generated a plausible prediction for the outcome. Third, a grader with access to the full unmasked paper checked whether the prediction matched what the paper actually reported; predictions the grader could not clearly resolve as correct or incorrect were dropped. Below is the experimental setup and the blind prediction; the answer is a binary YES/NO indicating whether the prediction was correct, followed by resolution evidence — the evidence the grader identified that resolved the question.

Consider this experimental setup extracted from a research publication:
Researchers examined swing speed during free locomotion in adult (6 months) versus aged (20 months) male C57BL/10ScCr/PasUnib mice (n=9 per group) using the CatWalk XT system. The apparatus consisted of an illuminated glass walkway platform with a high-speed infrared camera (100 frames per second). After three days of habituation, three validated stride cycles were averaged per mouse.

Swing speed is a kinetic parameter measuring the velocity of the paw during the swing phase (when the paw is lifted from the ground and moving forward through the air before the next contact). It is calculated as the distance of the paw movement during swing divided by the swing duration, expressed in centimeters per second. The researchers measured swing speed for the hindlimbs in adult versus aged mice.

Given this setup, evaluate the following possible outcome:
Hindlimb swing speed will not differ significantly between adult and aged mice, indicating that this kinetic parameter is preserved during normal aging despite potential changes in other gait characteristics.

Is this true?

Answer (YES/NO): NO